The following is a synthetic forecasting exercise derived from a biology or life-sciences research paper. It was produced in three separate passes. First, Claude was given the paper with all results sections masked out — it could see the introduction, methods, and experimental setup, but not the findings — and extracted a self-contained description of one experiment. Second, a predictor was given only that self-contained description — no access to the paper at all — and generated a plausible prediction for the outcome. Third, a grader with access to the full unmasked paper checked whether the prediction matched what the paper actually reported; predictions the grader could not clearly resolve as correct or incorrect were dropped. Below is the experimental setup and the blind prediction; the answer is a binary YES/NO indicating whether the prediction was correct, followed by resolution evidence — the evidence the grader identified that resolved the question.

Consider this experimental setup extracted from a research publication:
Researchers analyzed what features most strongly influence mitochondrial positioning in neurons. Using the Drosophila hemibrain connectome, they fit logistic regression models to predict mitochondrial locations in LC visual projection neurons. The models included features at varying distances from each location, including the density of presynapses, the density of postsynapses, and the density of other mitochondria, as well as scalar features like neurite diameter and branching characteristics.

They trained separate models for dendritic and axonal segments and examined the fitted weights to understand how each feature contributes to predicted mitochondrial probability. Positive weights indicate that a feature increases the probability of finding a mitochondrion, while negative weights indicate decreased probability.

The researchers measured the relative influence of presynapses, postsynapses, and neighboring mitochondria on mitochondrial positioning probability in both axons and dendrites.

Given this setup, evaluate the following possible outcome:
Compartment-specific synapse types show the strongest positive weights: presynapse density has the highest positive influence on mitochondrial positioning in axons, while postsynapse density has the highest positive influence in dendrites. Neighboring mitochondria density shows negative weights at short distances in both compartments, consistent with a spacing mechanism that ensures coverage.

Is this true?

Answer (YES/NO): NO